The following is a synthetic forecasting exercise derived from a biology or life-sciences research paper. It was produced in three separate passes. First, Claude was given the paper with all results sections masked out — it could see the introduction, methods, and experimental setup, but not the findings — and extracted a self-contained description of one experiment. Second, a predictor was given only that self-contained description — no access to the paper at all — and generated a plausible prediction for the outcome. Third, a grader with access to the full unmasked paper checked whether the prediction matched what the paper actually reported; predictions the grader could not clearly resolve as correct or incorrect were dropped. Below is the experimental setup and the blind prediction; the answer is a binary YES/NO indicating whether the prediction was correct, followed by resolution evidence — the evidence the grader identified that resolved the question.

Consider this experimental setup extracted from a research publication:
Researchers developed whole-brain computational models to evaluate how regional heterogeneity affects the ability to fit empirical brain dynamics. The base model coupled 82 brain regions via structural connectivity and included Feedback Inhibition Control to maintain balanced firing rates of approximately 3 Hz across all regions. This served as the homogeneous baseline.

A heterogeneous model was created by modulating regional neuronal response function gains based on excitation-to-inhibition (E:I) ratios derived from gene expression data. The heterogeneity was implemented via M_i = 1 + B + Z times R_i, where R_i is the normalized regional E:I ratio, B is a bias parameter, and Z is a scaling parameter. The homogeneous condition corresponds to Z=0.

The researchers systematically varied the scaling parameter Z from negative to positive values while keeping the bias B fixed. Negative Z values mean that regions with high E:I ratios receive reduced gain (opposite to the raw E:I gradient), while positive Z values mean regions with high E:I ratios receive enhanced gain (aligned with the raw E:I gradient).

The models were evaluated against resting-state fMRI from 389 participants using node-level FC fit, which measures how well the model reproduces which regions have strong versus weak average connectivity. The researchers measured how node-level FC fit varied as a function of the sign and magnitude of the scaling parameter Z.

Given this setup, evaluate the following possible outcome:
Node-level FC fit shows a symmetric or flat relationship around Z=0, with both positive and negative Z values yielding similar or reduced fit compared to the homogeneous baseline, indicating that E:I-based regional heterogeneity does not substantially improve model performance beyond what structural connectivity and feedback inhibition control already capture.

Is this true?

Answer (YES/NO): NO